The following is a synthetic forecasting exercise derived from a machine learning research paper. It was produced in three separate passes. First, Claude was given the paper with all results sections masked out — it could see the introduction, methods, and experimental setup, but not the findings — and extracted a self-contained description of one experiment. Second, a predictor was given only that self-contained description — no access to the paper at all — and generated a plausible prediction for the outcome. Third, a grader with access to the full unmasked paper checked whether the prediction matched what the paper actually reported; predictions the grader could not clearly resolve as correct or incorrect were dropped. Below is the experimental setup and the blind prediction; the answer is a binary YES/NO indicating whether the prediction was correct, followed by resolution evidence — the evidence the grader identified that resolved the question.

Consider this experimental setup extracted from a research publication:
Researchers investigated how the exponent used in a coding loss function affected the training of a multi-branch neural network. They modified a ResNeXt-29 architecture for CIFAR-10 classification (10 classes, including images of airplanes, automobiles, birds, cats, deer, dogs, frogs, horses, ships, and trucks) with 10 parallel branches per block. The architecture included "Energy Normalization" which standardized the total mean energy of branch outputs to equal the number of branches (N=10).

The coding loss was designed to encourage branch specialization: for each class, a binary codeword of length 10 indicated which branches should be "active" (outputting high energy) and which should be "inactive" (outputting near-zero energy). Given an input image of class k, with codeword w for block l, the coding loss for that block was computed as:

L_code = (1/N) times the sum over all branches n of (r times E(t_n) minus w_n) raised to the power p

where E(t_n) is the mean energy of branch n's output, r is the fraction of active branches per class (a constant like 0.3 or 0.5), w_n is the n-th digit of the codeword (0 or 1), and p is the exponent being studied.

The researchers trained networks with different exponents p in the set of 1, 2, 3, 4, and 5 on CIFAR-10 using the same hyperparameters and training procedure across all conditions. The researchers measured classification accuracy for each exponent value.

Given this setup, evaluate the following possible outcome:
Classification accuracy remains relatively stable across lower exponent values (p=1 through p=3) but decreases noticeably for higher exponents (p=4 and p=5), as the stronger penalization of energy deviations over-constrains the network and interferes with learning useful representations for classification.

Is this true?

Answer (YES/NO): NO